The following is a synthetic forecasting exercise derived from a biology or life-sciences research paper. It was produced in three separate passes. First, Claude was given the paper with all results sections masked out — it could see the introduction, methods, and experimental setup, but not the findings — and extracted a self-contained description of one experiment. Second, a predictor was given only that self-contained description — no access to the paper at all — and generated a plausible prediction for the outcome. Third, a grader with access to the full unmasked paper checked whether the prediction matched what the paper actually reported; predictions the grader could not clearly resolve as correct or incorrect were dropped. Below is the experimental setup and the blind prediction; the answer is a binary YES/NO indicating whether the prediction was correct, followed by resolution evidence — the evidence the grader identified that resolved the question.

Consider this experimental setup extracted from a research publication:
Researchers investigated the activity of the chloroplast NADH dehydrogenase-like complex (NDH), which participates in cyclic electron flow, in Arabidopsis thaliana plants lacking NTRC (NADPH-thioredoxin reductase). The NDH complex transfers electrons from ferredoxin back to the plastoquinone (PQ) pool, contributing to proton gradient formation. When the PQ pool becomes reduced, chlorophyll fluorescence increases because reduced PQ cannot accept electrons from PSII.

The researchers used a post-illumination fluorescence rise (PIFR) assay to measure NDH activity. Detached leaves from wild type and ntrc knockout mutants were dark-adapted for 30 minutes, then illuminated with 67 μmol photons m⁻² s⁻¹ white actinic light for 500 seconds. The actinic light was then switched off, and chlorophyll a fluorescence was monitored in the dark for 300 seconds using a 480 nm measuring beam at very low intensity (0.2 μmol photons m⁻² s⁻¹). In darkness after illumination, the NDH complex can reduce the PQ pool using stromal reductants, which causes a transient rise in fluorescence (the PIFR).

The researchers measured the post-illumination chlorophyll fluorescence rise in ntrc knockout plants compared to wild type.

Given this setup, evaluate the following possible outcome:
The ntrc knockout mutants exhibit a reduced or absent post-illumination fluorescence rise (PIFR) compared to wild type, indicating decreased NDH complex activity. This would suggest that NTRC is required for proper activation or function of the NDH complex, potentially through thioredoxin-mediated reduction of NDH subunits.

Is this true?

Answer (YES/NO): NO